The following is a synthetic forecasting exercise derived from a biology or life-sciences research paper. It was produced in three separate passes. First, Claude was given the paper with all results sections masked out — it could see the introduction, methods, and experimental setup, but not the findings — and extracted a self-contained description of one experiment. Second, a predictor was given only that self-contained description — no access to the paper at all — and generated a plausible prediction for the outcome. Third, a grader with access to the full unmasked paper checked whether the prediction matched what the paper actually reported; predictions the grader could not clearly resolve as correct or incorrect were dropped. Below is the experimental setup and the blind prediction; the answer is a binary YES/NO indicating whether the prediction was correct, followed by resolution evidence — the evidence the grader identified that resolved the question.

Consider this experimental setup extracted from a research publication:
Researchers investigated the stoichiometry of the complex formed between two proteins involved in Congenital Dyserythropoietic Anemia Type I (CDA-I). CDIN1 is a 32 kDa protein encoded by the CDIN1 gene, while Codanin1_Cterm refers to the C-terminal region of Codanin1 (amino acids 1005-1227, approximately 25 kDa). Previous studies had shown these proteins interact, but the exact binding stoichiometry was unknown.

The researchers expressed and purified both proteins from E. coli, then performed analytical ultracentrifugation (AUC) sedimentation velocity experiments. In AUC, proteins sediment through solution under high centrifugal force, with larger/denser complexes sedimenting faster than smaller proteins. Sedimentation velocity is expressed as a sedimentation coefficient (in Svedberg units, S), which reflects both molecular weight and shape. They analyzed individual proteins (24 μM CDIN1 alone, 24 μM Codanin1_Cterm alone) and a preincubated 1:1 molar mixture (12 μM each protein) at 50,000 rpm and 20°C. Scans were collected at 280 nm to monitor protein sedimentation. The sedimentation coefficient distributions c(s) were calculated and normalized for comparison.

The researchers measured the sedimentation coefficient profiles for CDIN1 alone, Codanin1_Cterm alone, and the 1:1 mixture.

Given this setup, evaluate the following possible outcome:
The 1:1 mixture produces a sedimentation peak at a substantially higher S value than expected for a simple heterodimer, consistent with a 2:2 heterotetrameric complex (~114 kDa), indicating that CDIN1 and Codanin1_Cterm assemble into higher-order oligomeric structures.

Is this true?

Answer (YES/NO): NO